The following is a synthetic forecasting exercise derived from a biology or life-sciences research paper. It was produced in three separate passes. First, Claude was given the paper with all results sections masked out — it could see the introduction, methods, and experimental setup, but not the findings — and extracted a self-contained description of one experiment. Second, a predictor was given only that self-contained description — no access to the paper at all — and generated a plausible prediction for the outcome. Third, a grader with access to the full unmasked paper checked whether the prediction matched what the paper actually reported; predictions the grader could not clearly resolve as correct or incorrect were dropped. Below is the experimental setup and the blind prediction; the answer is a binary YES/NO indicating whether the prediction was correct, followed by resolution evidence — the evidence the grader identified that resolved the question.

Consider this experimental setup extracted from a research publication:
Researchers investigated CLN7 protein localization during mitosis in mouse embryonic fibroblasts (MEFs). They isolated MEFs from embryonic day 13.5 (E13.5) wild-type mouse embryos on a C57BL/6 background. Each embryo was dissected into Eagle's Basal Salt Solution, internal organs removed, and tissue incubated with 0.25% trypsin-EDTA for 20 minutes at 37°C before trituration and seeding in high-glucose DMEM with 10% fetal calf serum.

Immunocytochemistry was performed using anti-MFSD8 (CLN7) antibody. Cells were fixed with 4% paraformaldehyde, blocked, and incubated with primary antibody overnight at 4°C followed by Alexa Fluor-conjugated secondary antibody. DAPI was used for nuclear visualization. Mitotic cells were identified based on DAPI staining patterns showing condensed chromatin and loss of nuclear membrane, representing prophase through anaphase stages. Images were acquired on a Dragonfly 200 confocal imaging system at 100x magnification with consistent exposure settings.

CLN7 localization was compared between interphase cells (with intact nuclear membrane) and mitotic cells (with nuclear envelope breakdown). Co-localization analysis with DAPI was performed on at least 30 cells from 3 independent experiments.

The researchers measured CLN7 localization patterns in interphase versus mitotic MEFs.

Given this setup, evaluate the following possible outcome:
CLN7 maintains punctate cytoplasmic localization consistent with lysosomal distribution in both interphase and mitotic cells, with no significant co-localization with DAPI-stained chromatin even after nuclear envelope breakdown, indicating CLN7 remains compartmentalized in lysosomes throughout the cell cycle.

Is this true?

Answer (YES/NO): NO